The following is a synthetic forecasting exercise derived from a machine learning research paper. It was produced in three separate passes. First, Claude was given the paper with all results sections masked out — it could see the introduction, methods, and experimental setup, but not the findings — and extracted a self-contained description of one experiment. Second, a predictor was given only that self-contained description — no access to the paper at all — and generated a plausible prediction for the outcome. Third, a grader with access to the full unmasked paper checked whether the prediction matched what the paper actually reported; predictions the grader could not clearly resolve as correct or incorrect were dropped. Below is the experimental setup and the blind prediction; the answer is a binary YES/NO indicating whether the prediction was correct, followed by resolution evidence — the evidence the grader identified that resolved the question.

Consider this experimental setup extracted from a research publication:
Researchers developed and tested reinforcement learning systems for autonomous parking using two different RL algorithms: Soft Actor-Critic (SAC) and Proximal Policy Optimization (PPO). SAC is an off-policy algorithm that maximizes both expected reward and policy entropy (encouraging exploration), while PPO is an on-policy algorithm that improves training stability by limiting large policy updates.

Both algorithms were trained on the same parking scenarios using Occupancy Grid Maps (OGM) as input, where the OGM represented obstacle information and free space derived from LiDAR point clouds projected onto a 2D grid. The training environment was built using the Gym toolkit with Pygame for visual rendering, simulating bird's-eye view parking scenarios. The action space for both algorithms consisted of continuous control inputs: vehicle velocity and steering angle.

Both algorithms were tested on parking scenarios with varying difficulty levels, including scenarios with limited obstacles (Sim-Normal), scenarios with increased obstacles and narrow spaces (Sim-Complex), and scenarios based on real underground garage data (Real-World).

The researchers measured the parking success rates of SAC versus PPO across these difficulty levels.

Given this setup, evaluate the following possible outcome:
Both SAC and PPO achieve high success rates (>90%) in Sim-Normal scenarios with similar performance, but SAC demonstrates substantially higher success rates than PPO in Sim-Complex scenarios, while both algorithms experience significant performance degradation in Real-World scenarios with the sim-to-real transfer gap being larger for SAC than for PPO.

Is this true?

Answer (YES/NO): NO